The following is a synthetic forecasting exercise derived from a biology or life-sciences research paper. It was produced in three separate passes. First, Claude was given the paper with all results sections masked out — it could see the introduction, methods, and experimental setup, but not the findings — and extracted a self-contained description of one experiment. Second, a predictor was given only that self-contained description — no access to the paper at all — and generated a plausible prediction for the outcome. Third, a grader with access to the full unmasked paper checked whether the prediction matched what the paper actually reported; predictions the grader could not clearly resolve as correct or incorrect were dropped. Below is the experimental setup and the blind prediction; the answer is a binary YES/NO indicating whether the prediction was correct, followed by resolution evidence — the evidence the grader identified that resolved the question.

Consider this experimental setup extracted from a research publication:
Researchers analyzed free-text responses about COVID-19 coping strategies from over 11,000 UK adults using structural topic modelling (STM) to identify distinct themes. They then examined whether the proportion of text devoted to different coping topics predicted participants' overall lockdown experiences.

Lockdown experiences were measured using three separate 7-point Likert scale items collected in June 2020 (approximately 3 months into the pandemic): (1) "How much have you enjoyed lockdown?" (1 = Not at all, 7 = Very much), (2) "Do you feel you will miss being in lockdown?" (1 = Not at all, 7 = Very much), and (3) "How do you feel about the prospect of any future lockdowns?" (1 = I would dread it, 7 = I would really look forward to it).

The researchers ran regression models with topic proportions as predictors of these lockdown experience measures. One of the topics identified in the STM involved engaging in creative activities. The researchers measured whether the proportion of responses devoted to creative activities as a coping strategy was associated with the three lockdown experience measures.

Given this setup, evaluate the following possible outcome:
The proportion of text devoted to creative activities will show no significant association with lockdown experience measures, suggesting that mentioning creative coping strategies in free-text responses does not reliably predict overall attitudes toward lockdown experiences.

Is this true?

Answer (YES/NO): NO